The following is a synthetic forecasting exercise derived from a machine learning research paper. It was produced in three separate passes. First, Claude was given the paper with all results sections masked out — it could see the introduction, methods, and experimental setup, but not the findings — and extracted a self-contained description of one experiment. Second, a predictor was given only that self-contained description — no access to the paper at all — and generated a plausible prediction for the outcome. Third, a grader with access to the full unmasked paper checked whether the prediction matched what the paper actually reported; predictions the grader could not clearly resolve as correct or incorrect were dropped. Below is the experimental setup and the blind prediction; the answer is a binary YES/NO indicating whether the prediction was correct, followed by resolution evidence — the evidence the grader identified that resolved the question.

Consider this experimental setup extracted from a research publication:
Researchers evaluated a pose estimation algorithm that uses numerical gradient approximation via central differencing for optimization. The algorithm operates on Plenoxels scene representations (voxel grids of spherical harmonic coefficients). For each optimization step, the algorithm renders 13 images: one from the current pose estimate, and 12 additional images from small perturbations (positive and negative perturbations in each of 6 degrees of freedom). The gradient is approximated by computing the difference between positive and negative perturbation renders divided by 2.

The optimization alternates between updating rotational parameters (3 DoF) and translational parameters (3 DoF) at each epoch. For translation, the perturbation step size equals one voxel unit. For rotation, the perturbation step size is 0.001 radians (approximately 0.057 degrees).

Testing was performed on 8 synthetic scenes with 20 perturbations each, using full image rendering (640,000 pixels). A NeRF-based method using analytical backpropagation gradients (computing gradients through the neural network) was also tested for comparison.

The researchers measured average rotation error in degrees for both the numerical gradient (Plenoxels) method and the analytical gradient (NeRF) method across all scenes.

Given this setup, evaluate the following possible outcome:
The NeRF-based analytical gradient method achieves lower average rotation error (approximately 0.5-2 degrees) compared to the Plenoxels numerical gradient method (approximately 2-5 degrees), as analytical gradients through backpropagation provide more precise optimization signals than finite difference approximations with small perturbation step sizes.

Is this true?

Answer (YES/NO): NO